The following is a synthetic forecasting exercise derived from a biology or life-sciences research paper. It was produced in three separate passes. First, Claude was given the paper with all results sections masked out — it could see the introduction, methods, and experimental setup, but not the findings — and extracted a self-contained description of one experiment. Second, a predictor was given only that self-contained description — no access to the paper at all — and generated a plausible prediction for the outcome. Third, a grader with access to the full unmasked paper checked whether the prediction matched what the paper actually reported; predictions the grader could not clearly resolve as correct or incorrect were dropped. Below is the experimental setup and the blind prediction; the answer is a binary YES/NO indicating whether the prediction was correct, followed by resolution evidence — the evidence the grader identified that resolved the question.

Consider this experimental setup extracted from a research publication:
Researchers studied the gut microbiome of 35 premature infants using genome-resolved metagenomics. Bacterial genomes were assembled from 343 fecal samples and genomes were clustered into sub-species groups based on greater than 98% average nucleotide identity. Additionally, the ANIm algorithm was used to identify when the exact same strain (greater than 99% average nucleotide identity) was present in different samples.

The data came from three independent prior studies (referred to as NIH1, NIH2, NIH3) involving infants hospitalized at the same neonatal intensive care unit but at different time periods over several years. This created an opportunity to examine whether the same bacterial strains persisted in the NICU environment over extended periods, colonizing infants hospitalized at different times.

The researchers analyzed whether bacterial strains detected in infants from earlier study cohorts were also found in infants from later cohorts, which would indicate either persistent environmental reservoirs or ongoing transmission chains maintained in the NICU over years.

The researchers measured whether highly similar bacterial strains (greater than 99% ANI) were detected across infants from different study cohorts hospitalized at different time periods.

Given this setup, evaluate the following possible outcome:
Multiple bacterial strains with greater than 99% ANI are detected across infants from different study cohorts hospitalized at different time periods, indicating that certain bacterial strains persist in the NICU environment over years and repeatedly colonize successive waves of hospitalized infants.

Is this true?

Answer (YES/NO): NO